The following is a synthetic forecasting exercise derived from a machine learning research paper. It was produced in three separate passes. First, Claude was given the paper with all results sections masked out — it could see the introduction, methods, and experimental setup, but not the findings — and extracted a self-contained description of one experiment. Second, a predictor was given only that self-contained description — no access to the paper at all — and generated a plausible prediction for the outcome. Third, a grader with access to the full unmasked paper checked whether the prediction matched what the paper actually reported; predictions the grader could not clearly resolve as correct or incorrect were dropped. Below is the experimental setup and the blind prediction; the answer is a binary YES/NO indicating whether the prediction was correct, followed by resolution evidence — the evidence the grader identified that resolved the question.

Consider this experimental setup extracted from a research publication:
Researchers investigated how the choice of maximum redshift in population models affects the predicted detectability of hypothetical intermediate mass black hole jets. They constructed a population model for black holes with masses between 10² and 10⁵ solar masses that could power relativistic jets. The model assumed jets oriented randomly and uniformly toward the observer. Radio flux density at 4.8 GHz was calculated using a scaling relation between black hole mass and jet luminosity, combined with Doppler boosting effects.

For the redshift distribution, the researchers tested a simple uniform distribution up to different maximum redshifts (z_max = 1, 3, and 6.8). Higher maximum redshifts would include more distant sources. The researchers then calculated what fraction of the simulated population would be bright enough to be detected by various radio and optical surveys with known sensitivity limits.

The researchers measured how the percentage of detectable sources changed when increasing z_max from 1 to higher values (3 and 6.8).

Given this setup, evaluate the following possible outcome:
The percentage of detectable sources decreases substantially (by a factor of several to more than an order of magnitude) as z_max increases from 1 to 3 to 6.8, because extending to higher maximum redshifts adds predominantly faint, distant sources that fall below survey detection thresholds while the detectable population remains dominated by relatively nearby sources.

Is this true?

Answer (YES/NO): NO